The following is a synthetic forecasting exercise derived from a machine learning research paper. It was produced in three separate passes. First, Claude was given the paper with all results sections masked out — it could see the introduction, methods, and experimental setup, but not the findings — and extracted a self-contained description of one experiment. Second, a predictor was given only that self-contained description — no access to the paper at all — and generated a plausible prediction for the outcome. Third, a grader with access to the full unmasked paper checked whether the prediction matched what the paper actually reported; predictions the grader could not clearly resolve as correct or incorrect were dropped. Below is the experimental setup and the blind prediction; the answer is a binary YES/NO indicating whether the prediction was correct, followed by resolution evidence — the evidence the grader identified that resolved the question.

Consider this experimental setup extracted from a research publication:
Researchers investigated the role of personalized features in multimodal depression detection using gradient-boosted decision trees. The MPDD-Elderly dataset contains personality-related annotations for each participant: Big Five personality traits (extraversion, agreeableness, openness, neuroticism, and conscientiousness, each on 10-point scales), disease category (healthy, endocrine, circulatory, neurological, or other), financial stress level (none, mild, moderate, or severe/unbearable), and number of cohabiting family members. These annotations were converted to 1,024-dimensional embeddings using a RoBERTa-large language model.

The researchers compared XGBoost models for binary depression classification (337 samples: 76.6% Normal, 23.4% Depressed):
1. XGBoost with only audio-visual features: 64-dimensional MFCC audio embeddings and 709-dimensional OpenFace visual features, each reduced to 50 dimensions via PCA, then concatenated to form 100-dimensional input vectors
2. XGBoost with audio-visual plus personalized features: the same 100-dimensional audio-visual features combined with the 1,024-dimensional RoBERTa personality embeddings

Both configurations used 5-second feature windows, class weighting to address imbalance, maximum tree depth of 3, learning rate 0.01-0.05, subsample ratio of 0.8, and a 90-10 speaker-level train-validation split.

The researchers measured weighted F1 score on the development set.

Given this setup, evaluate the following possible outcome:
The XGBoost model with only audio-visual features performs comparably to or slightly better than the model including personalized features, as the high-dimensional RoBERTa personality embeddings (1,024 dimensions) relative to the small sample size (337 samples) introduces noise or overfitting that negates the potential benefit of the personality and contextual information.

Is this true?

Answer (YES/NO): YES